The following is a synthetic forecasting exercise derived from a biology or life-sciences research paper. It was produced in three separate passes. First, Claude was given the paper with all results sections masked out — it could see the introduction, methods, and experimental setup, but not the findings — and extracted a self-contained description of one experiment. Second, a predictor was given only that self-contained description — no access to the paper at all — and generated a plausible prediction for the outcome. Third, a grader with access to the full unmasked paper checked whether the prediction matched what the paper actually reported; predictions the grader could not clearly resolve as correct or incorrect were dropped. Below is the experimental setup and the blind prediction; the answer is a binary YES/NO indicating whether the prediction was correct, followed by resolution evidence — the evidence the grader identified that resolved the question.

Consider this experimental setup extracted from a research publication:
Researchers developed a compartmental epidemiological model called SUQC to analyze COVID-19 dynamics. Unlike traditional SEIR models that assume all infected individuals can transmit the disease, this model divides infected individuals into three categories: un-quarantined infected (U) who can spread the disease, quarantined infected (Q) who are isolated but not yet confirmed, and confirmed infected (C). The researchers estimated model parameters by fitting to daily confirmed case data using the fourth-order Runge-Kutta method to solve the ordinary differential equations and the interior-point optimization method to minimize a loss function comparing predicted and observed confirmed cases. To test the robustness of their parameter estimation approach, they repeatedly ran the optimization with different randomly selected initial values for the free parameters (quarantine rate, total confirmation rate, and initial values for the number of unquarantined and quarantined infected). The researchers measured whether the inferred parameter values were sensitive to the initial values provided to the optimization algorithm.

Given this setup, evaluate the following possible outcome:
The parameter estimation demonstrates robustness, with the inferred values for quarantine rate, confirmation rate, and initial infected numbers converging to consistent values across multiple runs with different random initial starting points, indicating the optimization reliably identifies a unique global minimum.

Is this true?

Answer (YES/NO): YES